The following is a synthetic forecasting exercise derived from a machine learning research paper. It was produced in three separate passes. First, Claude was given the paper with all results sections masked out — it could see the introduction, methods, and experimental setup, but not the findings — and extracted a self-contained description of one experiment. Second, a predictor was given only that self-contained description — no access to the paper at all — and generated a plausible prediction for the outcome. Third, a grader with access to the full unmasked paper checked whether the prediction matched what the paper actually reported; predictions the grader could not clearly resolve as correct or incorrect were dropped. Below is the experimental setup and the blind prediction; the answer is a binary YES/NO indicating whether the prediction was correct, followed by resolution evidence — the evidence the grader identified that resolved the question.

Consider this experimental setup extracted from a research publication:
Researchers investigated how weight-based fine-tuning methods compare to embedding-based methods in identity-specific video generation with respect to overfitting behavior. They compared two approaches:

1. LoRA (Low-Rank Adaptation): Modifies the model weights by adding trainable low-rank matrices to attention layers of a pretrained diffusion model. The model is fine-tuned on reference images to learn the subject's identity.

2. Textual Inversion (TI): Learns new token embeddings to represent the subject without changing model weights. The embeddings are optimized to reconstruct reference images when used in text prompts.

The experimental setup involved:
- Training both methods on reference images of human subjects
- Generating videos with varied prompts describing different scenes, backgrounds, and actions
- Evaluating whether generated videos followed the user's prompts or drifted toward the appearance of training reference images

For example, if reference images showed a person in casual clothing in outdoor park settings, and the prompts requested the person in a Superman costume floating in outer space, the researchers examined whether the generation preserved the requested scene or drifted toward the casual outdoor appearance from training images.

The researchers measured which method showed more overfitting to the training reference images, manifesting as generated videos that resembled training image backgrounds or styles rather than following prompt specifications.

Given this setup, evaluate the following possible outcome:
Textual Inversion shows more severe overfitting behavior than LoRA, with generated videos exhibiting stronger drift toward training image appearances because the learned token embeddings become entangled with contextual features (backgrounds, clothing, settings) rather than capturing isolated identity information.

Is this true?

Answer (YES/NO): NO